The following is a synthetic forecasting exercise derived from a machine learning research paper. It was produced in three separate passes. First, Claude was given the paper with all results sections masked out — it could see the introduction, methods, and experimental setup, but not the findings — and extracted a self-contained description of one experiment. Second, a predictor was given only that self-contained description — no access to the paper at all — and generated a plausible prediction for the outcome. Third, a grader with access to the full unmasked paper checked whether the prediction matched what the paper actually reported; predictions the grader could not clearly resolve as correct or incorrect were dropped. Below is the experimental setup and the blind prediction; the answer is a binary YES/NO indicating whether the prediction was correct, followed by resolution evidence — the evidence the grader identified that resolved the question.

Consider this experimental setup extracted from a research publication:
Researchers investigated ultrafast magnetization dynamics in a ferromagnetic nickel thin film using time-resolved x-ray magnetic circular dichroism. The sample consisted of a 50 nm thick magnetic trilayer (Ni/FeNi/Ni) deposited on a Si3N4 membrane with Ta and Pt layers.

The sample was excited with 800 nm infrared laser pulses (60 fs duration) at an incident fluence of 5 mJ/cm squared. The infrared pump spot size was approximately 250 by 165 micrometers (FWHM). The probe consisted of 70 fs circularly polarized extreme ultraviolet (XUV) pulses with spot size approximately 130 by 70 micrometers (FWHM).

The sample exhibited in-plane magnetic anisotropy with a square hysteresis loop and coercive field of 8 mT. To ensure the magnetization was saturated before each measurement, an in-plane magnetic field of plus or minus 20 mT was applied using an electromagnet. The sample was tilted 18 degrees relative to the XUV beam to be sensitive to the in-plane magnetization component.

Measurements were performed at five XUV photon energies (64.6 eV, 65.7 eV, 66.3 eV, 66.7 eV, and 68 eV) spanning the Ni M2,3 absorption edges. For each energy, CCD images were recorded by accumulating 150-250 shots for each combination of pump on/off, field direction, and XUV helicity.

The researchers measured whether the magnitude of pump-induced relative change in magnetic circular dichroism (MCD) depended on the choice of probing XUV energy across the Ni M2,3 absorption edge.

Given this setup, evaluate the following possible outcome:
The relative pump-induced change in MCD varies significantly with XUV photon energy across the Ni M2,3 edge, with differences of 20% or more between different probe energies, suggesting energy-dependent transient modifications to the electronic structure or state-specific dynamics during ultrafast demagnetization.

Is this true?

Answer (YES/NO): YES